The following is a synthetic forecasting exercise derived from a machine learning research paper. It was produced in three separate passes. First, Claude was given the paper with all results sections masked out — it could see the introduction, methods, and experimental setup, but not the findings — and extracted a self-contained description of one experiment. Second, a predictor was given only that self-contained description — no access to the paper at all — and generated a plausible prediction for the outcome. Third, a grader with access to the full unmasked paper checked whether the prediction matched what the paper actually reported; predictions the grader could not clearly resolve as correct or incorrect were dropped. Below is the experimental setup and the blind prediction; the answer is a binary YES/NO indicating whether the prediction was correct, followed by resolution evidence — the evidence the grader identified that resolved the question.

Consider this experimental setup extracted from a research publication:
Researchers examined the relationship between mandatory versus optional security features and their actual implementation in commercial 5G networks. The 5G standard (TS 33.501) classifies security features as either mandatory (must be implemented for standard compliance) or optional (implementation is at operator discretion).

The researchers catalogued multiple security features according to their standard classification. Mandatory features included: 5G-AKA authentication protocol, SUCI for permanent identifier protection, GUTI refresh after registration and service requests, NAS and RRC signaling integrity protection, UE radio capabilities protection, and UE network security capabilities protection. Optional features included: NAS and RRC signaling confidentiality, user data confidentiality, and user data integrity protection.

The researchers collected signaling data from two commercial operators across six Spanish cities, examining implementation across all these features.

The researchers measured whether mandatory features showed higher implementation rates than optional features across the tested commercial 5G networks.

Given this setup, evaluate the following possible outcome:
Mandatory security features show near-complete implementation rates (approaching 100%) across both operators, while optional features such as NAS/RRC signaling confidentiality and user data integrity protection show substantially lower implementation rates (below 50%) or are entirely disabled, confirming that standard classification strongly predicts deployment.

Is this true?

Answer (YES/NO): NO